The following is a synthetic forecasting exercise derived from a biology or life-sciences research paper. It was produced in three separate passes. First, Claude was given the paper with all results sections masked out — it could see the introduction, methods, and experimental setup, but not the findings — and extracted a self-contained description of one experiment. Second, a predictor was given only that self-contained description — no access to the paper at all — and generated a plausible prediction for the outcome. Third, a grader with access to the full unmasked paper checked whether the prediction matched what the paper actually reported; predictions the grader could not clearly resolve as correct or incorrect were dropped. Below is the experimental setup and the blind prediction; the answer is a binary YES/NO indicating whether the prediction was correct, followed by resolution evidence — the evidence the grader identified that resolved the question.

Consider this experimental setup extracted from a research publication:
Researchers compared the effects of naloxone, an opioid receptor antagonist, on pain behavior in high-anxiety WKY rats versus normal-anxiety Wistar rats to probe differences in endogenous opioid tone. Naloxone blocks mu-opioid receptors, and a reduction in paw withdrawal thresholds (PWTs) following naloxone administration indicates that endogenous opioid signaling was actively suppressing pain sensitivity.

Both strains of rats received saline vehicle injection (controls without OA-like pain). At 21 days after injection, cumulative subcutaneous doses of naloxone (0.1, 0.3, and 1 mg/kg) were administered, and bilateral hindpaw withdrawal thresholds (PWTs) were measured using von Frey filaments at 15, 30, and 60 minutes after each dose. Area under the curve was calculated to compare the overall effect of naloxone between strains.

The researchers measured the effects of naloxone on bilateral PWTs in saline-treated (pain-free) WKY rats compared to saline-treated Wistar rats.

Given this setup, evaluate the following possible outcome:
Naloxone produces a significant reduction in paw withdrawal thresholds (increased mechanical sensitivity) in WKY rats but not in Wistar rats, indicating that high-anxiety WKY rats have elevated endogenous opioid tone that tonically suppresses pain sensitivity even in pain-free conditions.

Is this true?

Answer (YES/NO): YES